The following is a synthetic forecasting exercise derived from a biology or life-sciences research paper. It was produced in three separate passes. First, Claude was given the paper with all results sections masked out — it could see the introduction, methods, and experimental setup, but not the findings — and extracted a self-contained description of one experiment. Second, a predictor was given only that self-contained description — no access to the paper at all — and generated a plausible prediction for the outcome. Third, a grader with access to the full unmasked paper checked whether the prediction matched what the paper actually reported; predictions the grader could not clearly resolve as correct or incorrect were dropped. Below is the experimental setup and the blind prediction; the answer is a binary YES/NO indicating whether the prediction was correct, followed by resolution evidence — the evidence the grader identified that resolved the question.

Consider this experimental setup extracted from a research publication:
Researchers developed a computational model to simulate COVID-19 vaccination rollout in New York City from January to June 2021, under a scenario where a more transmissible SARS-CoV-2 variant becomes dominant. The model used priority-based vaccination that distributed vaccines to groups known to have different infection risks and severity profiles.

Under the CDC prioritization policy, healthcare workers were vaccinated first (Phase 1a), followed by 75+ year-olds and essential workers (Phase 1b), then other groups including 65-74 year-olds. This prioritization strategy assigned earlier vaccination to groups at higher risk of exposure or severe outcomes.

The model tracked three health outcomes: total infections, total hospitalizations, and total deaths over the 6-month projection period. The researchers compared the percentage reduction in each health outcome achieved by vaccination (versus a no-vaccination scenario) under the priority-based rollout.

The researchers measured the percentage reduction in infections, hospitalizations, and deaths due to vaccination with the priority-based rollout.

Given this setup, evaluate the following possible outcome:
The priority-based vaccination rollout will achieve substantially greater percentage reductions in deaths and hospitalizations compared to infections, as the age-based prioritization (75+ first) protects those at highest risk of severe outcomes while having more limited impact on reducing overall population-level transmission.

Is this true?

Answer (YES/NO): YES